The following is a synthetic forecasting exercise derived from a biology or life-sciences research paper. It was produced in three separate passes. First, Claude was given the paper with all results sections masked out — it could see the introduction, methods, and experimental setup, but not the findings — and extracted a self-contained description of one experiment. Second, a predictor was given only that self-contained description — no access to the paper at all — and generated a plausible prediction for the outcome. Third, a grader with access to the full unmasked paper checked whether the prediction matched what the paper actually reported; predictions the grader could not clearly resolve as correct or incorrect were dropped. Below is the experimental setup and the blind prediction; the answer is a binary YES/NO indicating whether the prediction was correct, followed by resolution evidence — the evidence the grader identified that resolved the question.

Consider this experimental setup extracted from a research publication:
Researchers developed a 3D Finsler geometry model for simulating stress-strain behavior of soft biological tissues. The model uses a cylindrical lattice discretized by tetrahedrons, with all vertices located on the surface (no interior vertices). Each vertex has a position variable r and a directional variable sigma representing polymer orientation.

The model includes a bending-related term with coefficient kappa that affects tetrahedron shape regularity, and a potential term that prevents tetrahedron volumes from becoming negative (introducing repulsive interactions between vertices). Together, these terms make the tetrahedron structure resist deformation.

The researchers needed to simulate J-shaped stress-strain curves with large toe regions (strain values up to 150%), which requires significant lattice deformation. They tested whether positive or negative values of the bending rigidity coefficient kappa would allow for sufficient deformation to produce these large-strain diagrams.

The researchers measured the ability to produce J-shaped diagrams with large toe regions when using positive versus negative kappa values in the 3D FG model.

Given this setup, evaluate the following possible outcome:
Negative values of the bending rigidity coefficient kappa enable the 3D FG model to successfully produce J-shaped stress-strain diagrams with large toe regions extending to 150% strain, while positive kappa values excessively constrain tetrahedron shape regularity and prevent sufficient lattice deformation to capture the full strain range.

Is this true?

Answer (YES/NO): YES